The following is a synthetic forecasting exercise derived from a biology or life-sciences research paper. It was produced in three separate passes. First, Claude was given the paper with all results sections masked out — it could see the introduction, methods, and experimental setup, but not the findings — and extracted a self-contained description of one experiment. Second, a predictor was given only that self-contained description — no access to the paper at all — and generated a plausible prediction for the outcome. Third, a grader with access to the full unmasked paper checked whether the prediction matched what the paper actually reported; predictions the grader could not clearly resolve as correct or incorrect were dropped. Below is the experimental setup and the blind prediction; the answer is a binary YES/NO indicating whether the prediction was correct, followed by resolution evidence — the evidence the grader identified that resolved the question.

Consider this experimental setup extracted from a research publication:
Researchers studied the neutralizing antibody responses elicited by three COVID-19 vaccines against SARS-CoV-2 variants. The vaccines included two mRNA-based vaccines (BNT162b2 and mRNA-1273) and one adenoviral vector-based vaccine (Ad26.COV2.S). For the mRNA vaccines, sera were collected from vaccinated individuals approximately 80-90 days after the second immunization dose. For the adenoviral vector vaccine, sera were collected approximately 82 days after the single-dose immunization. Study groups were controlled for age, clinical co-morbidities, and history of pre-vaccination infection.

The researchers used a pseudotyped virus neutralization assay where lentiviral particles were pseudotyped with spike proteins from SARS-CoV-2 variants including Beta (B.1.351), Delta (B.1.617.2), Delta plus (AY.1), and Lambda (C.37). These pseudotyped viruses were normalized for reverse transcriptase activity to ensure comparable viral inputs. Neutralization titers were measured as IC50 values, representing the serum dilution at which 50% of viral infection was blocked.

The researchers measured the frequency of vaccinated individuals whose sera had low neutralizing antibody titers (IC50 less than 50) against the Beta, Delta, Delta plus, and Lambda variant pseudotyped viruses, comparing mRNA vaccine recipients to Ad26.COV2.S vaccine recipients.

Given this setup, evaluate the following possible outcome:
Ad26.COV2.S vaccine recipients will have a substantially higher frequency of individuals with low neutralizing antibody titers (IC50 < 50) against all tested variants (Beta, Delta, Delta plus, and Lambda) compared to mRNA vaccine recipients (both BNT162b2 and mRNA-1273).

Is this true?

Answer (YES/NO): YES